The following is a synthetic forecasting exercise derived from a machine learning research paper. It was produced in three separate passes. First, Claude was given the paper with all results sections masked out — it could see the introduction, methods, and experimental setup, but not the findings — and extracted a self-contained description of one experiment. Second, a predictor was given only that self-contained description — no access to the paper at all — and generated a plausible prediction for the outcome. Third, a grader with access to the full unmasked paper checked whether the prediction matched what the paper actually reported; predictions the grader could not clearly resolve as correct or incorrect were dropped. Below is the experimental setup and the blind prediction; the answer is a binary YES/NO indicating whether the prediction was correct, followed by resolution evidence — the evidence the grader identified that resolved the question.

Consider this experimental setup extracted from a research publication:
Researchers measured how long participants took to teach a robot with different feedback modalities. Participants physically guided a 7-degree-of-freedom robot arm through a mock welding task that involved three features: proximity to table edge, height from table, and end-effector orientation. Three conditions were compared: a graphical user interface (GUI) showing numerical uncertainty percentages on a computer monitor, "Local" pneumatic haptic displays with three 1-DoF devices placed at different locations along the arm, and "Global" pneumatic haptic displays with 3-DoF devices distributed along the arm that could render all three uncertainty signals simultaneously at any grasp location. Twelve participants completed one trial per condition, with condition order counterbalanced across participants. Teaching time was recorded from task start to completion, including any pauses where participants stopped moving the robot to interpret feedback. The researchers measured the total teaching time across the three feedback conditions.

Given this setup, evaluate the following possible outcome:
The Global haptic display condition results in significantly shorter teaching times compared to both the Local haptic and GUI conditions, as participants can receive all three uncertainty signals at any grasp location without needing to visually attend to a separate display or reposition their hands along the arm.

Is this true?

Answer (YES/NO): NO